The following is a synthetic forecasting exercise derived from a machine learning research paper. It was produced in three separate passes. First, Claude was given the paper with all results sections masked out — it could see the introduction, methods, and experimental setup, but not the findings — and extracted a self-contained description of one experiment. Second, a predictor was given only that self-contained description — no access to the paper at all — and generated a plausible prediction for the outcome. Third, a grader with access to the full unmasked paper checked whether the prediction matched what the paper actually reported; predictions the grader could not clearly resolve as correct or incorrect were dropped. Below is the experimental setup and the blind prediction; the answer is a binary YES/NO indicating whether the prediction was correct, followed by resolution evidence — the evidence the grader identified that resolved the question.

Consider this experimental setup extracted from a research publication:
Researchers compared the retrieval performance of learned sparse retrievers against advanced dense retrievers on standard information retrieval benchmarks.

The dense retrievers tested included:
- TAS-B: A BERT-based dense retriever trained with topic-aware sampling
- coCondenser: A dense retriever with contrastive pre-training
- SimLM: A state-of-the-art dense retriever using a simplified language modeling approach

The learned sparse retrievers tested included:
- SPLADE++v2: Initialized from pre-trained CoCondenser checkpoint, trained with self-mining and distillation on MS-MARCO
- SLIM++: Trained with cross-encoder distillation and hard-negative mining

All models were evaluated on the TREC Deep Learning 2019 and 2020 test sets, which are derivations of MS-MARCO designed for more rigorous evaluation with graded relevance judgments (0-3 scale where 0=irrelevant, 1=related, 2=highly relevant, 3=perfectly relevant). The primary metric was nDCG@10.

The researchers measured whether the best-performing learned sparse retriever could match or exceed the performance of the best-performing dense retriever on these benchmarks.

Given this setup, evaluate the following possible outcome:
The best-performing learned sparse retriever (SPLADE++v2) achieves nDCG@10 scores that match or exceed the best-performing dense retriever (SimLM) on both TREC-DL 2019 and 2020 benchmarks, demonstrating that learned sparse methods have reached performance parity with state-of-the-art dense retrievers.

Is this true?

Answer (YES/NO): YES